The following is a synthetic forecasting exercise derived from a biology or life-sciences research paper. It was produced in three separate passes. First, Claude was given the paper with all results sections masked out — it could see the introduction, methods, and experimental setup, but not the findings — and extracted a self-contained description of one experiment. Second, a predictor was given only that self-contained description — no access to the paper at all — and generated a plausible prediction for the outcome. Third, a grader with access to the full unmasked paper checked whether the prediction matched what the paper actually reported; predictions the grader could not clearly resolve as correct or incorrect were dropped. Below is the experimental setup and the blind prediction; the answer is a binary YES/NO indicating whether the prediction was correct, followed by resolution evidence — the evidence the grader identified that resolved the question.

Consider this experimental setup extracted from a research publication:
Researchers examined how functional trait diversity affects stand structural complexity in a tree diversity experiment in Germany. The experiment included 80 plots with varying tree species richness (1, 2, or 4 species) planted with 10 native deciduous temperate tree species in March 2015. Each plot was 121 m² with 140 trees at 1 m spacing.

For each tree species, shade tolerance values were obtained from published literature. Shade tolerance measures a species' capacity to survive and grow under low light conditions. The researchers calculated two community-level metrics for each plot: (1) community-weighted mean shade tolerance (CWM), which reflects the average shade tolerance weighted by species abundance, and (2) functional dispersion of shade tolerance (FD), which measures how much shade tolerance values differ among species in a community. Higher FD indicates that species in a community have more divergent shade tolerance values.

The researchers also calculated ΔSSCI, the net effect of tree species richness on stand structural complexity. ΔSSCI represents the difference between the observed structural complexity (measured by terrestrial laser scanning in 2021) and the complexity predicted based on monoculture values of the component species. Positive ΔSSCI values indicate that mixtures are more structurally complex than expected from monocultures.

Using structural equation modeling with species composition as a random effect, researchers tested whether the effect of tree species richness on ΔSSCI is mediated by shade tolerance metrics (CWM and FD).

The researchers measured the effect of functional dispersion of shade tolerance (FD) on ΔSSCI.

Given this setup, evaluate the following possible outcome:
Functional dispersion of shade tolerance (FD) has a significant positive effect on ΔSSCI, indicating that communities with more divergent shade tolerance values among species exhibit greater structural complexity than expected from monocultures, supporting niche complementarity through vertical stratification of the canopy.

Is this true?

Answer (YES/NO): YES